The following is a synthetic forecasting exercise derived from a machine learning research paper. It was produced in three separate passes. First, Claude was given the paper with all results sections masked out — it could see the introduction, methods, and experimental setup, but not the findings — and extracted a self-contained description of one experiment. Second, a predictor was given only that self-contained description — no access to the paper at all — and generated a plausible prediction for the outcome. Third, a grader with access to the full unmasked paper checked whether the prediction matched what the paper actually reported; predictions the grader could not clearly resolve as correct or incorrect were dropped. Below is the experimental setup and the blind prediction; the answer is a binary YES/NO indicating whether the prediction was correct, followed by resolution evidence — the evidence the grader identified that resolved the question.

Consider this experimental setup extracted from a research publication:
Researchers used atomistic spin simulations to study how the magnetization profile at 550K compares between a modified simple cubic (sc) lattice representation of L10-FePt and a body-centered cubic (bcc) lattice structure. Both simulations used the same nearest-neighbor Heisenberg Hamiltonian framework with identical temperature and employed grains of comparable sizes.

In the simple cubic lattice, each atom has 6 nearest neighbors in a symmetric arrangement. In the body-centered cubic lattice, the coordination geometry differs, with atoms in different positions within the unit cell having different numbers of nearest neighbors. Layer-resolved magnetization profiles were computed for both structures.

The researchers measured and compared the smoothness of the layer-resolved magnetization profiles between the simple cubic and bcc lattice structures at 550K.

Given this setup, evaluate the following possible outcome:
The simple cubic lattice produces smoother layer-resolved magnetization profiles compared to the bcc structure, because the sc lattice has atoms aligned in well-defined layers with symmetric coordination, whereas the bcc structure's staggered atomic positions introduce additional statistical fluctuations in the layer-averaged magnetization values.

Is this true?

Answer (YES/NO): YES